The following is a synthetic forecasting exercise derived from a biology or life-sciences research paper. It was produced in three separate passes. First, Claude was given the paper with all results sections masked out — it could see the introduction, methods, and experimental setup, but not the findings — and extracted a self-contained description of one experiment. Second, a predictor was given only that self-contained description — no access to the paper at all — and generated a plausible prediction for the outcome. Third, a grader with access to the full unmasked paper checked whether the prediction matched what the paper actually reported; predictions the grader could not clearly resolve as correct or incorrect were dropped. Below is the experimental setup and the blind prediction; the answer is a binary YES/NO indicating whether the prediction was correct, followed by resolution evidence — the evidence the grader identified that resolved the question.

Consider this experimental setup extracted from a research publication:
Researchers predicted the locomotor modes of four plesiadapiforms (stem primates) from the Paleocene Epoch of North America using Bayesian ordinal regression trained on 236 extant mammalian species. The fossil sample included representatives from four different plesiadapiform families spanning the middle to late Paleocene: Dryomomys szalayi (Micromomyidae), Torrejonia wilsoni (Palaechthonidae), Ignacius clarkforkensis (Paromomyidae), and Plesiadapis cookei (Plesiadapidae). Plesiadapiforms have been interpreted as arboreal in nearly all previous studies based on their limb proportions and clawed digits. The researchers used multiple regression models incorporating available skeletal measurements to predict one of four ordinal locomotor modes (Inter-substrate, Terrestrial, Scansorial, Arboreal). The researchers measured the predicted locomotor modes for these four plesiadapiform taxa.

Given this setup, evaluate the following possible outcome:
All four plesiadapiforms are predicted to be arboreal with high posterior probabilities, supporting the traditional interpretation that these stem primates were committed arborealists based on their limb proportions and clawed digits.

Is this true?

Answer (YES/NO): NO